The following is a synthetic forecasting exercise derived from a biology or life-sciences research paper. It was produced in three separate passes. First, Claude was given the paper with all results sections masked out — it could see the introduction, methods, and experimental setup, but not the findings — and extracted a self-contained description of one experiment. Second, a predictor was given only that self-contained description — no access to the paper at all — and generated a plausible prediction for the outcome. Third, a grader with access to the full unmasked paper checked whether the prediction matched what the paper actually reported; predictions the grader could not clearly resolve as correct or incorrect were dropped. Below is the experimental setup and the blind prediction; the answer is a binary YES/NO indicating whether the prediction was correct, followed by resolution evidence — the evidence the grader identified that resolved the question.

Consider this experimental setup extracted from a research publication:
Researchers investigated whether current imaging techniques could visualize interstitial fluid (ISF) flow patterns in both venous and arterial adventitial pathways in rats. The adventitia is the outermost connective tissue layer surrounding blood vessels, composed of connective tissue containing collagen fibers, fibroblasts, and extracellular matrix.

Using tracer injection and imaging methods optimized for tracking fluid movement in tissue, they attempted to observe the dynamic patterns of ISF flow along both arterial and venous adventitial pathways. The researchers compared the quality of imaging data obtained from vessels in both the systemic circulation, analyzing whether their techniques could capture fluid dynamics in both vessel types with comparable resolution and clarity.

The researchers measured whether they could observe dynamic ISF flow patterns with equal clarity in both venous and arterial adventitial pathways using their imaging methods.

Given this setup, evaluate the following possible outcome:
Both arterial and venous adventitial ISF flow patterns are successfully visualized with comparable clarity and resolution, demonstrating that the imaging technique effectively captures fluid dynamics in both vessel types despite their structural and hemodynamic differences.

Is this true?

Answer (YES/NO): NO